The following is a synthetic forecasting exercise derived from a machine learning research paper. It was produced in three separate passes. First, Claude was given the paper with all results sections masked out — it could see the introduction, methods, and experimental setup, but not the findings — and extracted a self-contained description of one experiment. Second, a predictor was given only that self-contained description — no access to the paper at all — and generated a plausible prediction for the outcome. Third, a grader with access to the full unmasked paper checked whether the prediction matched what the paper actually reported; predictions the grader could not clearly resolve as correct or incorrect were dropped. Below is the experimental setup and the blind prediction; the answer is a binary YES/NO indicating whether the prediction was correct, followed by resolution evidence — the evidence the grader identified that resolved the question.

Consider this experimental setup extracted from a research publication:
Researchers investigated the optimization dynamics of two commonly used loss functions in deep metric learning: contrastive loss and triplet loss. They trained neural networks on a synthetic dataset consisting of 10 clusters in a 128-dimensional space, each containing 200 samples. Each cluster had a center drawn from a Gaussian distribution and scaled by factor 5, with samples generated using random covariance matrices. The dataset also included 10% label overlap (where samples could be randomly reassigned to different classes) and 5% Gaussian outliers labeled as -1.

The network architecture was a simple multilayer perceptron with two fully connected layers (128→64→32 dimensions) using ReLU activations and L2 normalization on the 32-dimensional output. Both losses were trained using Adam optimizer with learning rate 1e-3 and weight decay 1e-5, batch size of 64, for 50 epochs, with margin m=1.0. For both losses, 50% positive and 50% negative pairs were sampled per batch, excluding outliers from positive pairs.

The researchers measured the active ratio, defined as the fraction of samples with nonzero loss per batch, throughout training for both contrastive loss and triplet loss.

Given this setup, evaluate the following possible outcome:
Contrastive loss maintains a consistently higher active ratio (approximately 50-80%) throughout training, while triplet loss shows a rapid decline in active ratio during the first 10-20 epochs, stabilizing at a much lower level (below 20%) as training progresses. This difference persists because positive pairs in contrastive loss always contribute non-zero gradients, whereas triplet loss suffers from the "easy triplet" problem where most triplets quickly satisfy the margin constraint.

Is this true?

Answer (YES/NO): NO